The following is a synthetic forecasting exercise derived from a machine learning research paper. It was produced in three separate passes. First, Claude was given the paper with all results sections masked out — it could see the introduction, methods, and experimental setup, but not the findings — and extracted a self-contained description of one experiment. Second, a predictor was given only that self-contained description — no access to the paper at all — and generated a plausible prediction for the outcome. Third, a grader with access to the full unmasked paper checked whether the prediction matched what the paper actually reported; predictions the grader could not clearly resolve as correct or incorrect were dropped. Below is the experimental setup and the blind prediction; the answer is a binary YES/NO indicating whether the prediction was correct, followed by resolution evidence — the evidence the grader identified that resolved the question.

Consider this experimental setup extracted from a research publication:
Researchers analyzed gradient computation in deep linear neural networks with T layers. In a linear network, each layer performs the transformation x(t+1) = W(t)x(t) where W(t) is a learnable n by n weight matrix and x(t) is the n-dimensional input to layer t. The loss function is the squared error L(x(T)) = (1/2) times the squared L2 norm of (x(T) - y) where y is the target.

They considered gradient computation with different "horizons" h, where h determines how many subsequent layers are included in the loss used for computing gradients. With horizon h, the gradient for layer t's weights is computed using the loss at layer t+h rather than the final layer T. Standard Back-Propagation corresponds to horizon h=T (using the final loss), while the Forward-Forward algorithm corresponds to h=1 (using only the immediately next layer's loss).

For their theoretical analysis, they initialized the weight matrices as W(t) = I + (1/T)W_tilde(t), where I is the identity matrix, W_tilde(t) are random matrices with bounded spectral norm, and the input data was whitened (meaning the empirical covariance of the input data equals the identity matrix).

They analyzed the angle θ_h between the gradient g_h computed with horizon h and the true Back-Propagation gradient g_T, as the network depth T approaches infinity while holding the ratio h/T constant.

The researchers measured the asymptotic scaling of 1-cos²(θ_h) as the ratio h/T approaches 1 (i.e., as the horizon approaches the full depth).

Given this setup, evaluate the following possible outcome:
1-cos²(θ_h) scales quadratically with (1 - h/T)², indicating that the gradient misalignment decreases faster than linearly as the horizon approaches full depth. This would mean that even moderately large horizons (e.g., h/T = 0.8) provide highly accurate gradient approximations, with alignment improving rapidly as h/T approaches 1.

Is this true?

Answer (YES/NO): NO